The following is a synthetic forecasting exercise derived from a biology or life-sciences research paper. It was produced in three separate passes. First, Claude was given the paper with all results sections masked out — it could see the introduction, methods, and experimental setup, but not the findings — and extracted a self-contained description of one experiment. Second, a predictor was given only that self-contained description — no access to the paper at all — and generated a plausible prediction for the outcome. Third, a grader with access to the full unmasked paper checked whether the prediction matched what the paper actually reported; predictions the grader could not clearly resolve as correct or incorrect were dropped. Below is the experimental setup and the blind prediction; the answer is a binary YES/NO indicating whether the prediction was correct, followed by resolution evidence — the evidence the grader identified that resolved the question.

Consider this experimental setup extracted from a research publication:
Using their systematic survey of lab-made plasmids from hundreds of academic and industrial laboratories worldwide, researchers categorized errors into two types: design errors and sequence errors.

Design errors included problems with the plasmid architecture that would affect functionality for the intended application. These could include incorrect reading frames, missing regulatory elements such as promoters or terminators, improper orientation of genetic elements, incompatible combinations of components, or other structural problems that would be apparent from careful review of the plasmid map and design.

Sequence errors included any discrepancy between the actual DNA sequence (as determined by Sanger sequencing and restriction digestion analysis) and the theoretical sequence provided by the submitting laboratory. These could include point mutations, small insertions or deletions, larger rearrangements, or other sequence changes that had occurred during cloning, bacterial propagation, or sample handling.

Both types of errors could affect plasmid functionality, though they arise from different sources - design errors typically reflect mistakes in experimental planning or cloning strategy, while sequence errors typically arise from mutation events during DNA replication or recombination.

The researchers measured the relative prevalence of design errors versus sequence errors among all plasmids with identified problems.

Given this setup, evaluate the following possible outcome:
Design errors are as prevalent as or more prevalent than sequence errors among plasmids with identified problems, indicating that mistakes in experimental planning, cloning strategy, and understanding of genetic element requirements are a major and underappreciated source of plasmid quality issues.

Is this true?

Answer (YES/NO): NO